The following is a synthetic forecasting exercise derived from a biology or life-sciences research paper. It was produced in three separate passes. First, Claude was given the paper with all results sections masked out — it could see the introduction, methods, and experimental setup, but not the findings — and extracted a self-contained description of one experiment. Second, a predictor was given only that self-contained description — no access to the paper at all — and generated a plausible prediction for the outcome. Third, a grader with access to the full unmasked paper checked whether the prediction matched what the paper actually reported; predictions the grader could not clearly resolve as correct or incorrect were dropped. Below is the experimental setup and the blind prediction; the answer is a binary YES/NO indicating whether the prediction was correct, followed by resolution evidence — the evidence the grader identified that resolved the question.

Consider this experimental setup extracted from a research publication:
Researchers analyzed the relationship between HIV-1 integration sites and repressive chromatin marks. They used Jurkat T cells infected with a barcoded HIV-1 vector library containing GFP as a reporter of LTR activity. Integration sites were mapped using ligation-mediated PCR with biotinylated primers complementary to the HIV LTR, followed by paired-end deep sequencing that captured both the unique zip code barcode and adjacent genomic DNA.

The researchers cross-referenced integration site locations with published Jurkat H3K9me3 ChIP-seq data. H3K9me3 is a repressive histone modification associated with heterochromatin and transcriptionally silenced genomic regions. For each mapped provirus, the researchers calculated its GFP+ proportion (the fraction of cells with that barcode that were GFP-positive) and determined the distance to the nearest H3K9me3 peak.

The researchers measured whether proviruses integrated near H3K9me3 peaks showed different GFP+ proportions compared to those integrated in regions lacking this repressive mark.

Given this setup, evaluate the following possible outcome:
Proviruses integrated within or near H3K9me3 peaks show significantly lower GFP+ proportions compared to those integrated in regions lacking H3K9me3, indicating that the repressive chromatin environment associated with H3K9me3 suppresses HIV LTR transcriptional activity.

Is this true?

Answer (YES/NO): NO